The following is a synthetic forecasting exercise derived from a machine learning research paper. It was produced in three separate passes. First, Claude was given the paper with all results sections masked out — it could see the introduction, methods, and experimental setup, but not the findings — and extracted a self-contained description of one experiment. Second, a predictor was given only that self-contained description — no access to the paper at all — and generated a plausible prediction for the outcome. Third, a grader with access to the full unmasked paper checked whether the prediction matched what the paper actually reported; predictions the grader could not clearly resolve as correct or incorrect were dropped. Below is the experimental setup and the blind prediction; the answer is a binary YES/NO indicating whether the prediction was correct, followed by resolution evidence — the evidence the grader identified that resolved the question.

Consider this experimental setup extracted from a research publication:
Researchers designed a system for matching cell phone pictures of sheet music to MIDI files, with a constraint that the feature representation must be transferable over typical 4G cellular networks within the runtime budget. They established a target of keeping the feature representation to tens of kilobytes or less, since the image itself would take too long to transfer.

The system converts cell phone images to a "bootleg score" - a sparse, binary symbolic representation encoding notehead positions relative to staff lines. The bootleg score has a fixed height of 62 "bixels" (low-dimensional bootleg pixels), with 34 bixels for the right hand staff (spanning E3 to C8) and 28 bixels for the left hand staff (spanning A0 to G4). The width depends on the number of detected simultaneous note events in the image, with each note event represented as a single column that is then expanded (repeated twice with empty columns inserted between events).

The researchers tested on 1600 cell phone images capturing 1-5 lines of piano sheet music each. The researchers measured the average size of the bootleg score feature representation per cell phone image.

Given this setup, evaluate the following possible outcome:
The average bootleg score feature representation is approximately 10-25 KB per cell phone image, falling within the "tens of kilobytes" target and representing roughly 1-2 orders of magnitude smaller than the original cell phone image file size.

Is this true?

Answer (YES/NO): NO